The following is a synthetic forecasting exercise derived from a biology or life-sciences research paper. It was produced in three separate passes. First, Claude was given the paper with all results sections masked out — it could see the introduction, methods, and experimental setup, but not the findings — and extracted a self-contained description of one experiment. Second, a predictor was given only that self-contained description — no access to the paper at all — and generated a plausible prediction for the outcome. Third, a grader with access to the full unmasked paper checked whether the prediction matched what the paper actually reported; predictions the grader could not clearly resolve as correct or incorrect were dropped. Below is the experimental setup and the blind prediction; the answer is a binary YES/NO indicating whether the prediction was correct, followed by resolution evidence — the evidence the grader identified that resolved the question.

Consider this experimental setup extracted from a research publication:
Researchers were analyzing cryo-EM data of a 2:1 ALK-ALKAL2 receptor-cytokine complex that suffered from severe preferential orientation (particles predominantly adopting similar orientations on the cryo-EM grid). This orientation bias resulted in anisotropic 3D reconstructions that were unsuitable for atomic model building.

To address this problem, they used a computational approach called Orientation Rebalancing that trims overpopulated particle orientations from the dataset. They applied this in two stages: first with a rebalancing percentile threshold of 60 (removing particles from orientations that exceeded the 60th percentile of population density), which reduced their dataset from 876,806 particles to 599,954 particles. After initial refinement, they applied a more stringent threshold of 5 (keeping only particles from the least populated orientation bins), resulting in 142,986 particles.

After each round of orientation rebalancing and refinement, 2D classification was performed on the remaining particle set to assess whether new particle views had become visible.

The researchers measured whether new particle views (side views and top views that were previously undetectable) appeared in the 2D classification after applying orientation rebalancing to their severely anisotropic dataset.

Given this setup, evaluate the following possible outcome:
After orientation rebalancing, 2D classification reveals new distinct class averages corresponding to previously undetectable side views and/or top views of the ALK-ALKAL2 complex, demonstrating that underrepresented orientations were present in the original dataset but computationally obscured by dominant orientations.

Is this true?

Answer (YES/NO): YES